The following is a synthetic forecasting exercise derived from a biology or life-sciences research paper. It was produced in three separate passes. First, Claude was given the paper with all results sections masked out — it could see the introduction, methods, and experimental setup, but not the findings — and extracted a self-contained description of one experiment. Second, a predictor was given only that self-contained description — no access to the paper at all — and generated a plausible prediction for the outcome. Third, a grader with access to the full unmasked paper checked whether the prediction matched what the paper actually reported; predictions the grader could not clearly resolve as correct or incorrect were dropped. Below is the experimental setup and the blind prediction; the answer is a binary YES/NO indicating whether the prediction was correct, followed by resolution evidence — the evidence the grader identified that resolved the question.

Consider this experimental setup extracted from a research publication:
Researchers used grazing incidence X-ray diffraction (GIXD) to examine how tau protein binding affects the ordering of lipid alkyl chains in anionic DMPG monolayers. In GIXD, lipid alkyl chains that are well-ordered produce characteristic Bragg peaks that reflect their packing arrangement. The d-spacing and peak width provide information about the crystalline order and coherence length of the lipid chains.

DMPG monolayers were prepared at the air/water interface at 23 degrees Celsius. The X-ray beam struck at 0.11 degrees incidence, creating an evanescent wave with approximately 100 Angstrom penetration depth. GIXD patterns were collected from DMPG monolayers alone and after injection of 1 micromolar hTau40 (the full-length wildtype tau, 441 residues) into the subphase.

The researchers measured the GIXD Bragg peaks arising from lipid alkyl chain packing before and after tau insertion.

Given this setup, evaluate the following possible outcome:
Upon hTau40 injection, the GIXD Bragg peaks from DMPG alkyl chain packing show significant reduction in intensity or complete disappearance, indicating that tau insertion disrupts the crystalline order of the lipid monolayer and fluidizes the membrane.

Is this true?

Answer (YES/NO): YES